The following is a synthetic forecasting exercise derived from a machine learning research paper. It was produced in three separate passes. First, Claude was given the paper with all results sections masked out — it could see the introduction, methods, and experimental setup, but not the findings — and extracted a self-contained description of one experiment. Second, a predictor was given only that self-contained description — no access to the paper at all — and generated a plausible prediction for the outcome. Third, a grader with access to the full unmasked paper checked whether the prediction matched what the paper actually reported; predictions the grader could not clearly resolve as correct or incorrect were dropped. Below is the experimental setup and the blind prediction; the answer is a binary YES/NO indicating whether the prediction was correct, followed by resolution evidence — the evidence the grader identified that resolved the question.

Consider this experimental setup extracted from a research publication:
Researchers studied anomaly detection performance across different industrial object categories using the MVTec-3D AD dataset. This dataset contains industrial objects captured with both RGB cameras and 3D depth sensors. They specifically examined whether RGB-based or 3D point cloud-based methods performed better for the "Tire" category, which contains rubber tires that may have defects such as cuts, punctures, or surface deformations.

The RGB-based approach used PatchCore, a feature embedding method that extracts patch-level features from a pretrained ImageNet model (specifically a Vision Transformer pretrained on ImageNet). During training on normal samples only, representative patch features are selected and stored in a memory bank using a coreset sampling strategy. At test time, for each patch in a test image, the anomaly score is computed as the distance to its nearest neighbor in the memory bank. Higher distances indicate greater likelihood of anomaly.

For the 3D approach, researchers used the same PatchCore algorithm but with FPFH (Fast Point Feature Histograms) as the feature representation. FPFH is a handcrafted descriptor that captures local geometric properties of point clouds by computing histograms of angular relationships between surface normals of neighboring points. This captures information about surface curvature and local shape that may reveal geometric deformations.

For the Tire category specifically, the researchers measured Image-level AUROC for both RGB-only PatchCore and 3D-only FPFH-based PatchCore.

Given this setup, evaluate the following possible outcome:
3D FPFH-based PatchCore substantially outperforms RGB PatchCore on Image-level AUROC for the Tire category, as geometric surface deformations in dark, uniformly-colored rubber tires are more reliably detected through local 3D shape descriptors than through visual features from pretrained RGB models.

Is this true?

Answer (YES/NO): NO